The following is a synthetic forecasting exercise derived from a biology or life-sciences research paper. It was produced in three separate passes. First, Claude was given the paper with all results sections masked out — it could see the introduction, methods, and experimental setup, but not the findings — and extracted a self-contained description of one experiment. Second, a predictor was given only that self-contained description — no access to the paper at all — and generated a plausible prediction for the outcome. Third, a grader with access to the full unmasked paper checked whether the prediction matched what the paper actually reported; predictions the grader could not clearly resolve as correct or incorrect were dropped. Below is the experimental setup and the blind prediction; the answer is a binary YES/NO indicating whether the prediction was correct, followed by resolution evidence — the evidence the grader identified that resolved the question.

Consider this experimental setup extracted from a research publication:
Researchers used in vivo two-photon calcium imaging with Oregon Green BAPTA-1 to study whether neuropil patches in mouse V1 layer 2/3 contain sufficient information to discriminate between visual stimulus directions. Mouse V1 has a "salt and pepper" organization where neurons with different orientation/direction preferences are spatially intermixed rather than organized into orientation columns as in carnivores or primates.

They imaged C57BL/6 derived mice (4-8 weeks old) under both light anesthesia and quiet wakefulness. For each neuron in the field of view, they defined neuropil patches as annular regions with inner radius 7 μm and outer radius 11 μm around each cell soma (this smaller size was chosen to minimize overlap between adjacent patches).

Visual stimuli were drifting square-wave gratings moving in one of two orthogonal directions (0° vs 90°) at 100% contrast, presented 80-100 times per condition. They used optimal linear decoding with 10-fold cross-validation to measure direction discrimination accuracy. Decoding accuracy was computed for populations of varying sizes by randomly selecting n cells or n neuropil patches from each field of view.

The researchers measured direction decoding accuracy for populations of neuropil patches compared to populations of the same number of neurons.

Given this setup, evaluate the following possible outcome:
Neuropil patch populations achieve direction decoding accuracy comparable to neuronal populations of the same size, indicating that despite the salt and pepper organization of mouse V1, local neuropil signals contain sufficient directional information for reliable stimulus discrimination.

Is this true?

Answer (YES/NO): YES